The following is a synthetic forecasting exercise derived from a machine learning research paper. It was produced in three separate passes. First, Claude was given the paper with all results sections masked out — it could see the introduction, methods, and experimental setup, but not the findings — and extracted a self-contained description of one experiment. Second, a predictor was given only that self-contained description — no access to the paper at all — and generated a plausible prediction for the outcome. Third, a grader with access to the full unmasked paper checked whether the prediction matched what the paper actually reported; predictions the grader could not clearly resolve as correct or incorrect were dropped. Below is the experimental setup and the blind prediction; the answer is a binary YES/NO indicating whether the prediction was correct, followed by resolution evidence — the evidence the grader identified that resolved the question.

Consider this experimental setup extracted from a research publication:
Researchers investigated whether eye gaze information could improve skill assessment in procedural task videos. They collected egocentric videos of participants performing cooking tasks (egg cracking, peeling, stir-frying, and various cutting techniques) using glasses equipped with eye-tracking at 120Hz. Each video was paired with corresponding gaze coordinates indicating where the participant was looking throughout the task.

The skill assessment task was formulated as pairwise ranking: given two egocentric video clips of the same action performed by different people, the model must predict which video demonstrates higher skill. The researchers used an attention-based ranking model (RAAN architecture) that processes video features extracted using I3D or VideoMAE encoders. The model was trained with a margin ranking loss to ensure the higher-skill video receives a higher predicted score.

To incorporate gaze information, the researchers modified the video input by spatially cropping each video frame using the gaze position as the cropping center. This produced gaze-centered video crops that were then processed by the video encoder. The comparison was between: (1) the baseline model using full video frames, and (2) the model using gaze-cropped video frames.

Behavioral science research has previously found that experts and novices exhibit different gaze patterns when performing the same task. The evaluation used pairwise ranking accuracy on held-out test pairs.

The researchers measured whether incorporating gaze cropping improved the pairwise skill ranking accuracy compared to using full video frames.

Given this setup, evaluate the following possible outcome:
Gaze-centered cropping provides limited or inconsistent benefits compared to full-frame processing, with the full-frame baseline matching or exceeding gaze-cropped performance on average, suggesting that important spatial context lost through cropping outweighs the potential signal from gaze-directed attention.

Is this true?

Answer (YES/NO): NO